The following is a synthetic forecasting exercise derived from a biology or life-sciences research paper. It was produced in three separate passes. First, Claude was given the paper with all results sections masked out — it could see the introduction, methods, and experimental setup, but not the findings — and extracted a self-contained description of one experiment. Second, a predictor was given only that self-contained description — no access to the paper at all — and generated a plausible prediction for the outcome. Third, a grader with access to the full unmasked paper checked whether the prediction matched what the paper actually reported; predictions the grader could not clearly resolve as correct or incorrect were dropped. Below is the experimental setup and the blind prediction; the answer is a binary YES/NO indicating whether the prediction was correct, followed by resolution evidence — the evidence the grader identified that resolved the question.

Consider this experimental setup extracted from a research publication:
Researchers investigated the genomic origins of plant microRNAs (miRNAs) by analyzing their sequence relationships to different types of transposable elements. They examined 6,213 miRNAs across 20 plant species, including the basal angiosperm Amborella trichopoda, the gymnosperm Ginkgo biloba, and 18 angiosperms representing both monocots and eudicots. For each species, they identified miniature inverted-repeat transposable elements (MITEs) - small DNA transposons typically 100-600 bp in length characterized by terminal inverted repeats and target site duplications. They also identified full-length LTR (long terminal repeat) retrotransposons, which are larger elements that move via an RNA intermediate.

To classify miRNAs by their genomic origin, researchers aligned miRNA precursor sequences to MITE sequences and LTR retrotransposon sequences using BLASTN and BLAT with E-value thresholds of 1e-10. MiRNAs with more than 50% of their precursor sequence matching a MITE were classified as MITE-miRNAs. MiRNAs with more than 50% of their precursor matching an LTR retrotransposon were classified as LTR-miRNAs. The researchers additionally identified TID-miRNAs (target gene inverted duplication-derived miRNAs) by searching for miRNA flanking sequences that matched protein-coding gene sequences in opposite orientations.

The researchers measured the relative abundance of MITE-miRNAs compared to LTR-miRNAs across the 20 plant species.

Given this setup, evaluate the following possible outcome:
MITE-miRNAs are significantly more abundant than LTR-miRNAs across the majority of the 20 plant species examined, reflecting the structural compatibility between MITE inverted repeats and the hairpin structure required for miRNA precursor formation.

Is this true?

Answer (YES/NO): YES